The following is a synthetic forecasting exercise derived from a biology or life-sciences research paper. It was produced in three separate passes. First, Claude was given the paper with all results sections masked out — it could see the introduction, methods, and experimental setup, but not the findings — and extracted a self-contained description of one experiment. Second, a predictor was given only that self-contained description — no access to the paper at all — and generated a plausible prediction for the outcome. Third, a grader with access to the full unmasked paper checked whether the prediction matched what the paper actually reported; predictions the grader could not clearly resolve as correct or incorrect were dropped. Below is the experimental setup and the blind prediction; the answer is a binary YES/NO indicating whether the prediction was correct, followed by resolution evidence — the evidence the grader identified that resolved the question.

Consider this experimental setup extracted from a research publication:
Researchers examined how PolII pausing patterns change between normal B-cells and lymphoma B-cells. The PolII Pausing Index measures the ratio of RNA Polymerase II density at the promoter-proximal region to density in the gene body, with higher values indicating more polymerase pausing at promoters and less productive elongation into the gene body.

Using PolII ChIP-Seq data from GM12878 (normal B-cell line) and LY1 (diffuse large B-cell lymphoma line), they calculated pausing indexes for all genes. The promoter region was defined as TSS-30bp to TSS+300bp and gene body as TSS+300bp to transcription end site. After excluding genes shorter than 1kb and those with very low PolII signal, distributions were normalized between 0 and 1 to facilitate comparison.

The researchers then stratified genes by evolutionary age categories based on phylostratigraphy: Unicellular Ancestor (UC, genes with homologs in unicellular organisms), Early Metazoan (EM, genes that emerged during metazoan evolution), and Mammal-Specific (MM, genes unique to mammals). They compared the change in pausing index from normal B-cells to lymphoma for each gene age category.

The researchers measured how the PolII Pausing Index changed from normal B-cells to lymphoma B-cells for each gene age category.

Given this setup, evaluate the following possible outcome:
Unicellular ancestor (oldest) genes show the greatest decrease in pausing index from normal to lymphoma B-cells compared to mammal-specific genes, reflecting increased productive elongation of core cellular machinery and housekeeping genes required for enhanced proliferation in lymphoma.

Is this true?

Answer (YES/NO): NO